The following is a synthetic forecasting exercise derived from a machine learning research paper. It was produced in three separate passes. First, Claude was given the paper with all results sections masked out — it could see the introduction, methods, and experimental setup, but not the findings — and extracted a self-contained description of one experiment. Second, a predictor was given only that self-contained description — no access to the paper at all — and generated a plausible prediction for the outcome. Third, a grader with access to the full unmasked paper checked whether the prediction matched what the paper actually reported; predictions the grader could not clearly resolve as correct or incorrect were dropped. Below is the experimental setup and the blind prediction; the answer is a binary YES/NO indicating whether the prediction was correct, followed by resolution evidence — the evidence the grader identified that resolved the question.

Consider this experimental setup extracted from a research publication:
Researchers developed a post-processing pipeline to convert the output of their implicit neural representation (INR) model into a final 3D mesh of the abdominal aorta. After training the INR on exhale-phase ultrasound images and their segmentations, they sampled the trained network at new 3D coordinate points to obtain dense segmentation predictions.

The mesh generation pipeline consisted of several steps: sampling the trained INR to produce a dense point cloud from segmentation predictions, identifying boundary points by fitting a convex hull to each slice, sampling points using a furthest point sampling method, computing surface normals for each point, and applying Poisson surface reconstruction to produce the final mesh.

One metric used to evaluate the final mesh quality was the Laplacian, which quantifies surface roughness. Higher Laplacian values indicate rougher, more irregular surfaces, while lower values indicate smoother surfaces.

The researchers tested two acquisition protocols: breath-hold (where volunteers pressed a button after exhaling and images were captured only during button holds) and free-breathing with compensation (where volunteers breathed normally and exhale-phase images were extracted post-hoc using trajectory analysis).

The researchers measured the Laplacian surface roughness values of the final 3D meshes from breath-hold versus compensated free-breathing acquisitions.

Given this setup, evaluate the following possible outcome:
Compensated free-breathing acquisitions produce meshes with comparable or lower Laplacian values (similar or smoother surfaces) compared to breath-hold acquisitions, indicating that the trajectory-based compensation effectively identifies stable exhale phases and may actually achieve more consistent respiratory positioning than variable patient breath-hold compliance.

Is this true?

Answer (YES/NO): YES